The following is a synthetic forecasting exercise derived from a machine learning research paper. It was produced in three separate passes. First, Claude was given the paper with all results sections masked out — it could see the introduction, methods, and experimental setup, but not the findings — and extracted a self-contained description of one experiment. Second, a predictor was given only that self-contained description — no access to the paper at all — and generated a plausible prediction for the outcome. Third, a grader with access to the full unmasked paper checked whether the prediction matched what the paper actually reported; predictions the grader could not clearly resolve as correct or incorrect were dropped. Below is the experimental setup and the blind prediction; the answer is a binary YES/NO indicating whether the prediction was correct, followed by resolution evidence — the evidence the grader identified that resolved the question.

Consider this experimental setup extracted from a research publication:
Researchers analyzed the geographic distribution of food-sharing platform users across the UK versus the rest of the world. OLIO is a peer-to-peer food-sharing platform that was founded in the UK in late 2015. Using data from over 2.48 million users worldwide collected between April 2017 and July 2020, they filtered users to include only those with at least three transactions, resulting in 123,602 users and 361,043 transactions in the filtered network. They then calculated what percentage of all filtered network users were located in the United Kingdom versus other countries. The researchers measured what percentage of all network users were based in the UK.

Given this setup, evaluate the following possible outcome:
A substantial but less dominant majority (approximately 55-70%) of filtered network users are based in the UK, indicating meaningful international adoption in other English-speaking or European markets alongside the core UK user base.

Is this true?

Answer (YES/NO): NO